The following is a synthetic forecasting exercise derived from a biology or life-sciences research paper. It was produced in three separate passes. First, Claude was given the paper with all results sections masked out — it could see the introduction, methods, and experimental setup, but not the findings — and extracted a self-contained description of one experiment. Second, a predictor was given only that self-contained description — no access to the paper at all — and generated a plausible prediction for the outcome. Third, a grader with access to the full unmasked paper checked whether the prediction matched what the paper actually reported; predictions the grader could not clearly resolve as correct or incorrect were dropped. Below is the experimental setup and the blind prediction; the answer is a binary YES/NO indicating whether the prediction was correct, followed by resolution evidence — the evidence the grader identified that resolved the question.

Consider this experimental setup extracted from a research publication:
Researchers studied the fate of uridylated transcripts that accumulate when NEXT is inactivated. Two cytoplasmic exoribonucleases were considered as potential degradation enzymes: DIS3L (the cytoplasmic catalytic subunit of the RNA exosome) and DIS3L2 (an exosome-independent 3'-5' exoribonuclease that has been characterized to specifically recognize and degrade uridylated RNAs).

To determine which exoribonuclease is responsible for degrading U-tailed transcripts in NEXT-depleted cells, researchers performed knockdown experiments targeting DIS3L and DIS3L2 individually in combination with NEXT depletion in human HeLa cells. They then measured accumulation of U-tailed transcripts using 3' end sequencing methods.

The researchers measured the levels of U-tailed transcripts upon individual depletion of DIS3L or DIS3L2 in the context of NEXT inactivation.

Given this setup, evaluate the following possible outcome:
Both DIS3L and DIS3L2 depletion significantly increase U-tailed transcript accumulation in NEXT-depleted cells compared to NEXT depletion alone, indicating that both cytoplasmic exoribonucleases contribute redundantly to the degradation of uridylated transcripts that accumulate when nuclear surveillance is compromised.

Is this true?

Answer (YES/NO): YES